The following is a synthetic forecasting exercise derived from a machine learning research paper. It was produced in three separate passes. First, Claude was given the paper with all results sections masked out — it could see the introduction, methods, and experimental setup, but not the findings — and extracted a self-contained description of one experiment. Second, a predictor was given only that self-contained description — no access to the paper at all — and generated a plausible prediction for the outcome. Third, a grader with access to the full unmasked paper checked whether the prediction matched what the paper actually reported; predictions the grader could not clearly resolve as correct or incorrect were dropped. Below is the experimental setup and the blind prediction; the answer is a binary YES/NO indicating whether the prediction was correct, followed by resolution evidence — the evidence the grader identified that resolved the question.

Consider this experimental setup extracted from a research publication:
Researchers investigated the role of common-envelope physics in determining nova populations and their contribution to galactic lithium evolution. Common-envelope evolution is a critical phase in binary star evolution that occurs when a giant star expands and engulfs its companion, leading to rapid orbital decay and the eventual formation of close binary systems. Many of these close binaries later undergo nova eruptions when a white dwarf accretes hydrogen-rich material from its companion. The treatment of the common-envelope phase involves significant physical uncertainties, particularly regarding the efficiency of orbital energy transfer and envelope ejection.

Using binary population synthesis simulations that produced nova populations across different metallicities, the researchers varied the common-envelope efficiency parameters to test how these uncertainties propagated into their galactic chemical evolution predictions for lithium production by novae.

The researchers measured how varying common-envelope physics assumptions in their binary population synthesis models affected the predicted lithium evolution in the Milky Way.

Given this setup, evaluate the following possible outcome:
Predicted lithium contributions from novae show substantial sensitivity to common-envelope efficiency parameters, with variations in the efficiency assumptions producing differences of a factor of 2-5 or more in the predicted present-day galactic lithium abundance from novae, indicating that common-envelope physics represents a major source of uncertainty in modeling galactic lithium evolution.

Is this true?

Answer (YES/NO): NO